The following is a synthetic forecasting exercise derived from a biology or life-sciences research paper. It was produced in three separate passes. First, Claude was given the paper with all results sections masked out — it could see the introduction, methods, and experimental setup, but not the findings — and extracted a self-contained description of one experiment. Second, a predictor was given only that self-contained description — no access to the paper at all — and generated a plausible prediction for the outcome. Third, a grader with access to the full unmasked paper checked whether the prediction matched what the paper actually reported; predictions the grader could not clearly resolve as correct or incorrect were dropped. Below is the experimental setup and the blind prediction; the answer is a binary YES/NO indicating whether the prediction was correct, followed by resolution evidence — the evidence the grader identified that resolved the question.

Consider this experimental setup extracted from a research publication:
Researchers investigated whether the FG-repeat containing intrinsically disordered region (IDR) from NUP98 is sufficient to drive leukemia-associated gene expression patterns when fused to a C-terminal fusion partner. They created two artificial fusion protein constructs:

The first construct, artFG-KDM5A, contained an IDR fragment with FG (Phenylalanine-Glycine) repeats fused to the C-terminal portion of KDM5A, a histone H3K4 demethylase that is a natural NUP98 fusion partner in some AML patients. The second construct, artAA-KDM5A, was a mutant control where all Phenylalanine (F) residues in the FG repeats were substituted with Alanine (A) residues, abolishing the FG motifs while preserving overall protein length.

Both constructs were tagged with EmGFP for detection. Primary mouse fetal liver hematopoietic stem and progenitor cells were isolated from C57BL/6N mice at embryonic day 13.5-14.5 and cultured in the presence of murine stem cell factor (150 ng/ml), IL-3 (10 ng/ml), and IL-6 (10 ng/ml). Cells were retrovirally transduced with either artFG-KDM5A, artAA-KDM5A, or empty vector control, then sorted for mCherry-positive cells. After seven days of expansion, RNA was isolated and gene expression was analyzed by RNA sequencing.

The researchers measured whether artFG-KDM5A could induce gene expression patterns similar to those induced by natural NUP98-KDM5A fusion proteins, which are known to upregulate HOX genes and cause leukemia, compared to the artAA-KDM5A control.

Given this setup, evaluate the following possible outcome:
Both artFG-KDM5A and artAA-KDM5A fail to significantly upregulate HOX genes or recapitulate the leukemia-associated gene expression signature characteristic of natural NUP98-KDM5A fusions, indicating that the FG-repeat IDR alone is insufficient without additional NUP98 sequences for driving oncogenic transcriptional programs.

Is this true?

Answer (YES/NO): NO